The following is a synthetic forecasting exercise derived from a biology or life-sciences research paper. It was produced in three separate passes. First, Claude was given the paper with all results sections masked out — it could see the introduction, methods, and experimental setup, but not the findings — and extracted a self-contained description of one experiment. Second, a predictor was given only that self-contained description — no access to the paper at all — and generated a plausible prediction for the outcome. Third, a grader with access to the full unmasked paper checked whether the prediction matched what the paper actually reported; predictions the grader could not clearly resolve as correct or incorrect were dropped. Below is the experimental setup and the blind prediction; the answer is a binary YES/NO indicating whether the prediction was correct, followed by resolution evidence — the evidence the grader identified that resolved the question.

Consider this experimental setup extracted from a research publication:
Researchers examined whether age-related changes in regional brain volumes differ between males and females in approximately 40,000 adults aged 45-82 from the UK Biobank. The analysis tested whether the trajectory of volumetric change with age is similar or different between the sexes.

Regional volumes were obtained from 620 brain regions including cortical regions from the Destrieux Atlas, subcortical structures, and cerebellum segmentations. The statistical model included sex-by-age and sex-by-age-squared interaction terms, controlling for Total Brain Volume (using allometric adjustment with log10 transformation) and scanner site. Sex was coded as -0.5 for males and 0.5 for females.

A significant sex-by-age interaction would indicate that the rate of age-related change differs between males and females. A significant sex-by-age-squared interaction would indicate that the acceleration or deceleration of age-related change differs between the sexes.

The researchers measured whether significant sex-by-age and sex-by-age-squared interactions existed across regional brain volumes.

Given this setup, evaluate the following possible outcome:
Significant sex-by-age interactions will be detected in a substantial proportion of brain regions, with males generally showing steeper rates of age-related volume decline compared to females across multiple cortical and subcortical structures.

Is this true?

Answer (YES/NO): NO